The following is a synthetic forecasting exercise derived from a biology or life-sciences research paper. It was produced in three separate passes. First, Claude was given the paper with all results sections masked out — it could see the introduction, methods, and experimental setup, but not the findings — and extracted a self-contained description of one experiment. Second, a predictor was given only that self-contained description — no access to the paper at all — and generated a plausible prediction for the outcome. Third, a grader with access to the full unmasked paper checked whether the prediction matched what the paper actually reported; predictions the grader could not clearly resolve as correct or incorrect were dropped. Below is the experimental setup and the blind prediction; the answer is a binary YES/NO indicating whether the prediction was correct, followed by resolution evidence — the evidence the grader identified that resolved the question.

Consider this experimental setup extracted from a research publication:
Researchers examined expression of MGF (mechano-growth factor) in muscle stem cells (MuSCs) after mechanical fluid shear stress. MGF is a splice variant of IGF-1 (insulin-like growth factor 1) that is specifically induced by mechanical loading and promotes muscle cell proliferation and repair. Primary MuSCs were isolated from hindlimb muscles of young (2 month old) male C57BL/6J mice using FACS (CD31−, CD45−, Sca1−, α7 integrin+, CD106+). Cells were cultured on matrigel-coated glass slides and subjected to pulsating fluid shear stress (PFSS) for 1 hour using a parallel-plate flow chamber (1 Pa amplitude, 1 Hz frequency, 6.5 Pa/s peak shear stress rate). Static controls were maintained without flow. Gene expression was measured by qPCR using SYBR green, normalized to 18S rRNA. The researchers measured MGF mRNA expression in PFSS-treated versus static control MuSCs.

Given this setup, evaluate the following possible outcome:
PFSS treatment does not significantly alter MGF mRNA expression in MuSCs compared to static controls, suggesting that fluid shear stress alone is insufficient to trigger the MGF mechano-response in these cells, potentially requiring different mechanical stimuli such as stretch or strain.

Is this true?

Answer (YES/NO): YES